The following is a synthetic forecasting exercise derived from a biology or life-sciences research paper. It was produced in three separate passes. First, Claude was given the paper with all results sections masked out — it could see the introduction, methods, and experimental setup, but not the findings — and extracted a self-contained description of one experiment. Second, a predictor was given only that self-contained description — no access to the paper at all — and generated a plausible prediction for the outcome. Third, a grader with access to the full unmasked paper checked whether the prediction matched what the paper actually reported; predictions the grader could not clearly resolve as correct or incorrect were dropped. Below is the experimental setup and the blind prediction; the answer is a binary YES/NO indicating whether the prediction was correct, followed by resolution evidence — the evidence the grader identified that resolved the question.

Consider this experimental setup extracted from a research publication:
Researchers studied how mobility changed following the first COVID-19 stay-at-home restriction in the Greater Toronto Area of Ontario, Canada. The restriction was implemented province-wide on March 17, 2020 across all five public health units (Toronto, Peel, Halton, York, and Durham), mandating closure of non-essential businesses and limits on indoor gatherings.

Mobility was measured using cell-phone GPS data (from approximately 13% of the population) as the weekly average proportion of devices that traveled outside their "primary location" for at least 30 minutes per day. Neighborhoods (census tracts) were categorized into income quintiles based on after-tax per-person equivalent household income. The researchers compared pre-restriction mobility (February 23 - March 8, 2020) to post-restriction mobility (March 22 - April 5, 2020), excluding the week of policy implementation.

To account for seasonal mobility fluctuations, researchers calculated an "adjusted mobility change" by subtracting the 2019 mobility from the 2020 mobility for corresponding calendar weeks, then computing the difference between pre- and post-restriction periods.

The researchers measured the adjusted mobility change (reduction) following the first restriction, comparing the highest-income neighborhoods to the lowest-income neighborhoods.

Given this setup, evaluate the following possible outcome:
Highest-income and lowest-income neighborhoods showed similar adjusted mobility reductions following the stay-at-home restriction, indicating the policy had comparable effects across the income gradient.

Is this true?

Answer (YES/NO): NO